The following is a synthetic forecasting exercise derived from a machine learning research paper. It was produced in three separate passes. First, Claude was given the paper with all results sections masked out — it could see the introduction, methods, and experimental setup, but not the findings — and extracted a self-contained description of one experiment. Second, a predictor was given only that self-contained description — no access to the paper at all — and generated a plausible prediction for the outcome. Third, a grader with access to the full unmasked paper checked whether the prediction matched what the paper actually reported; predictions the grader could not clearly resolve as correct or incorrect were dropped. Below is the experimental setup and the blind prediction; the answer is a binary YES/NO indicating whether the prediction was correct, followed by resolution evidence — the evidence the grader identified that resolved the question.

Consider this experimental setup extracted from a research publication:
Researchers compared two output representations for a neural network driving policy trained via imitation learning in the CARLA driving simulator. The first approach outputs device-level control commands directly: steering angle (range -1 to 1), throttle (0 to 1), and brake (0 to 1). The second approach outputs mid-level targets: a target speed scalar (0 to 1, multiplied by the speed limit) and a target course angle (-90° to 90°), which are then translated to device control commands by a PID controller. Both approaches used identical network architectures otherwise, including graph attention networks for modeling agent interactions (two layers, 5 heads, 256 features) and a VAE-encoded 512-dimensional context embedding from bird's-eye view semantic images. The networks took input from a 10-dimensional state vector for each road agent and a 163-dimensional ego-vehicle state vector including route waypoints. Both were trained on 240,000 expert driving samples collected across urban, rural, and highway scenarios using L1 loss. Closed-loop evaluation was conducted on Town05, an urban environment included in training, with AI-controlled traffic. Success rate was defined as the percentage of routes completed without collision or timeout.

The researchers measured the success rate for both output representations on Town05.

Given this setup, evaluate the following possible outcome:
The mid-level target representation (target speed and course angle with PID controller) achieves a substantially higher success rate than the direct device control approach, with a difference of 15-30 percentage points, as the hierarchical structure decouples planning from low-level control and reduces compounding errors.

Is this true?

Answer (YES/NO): NO